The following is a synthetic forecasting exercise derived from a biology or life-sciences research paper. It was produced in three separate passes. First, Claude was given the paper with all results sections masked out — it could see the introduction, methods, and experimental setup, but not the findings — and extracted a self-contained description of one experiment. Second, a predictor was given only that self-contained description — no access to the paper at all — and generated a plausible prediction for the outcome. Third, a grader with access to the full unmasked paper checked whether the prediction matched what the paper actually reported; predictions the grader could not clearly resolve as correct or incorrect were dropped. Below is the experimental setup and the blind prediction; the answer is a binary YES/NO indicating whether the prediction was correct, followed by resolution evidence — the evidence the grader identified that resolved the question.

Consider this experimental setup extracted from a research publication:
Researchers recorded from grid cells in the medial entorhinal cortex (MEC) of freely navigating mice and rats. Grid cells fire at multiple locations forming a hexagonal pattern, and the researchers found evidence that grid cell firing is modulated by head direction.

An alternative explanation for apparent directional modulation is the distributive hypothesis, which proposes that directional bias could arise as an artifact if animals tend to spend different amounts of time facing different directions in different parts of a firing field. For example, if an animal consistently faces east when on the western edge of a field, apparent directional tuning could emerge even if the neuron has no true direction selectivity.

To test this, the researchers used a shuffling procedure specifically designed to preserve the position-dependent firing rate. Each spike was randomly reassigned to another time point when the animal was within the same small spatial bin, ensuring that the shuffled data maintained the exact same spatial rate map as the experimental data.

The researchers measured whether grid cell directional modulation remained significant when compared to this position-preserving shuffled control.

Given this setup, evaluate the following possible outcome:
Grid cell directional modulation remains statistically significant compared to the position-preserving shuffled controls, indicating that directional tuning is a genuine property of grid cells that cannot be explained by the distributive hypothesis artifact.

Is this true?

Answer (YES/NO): YES